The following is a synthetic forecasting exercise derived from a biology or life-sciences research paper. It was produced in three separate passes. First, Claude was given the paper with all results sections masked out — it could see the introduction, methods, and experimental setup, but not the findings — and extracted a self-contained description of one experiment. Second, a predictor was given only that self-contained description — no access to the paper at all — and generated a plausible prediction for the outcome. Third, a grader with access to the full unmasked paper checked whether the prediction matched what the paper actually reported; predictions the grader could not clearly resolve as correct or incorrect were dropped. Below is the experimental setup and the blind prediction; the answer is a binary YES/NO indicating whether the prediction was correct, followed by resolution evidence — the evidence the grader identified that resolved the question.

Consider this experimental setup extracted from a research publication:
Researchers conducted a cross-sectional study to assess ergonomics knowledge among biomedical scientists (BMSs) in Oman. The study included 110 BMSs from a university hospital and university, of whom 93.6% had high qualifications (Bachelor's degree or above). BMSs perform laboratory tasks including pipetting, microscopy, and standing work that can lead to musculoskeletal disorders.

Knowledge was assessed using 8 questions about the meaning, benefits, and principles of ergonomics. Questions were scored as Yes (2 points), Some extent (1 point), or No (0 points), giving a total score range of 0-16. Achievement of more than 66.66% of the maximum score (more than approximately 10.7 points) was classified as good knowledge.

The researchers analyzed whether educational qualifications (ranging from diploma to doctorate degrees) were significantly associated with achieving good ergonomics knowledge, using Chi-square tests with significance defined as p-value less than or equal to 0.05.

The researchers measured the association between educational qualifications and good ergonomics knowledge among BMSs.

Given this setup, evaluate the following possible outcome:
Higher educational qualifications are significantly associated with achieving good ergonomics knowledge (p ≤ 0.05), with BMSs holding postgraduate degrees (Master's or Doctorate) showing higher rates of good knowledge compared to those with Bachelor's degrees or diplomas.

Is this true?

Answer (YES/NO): NO